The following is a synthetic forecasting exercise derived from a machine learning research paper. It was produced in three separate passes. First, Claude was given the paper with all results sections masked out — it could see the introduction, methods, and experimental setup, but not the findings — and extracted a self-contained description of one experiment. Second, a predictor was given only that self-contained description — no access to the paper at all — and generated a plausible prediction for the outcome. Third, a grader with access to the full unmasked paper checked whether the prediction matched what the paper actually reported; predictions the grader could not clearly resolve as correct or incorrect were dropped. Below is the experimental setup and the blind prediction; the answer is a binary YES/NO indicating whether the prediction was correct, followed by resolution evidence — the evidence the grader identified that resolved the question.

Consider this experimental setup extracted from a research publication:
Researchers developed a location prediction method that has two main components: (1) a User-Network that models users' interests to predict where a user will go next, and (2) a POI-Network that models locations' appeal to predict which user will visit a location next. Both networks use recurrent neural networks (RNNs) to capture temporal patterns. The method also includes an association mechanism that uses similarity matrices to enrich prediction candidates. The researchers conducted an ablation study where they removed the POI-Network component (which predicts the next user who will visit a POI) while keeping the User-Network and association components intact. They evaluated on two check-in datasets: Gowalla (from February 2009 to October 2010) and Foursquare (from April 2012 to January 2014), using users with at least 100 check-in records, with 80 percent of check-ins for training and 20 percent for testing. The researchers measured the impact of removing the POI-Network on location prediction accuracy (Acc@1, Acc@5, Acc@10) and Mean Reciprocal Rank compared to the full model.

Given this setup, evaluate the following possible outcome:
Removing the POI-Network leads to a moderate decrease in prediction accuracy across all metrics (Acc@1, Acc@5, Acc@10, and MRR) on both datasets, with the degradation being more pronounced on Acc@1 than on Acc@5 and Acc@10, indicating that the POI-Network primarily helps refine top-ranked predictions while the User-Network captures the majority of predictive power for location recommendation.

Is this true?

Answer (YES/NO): NO